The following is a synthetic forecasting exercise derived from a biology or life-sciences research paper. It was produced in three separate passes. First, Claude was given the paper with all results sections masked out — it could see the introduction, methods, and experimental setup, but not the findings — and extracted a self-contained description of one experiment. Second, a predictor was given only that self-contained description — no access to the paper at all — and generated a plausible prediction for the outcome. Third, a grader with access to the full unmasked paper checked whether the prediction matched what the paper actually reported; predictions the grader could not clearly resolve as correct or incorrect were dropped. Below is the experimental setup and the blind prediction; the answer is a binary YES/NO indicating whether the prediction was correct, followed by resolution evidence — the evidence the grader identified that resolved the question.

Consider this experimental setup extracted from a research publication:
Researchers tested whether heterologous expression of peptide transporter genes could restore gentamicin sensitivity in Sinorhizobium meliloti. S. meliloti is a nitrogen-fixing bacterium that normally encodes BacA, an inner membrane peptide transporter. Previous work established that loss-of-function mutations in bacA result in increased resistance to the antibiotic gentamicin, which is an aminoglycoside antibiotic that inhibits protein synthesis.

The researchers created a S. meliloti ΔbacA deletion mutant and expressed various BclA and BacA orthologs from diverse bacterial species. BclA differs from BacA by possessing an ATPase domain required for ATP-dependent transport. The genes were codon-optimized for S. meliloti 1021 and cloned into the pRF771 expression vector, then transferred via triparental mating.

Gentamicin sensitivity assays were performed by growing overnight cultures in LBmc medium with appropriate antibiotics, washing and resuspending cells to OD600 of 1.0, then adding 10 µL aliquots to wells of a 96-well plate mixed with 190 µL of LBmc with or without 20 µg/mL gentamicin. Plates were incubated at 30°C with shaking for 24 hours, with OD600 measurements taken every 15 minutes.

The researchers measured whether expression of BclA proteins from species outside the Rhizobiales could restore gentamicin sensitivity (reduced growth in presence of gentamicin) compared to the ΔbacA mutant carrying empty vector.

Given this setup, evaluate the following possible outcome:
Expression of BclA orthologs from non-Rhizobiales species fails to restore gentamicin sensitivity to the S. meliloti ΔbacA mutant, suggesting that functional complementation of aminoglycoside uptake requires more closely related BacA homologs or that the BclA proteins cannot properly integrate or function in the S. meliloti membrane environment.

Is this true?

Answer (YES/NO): NO